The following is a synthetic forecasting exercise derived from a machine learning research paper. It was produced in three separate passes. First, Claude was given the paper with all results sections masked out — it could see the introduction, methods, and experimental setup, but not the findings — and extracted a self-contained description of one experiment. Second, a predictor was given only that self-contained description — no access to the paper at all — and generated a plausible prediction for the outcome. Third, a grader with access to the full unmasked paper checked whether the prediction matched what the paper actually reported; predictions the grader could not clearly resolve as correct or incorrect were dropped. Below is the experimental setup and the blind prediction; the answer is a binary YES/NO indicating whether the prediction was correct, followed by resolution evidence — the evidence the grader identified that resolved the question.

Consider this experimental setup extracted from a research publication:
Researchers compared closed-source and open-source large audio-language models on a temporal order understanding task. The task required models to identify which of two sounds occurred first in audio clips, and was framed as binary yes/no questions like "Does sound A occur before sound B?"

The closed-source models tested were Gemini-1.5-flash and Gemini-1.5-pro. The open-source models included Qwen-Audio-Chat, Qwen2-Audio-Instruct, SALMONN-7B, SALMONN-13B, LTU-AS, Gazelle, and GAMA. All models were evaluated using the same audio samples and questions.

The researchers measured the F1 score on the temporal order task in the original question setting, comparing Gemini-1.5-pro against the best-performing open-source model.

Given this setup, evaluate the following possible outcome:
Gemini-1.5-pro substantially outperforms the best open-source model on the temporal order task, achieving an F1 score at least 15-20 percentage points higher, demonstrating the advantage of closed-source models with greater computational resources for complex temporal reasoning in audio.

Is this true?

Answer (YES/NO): NO